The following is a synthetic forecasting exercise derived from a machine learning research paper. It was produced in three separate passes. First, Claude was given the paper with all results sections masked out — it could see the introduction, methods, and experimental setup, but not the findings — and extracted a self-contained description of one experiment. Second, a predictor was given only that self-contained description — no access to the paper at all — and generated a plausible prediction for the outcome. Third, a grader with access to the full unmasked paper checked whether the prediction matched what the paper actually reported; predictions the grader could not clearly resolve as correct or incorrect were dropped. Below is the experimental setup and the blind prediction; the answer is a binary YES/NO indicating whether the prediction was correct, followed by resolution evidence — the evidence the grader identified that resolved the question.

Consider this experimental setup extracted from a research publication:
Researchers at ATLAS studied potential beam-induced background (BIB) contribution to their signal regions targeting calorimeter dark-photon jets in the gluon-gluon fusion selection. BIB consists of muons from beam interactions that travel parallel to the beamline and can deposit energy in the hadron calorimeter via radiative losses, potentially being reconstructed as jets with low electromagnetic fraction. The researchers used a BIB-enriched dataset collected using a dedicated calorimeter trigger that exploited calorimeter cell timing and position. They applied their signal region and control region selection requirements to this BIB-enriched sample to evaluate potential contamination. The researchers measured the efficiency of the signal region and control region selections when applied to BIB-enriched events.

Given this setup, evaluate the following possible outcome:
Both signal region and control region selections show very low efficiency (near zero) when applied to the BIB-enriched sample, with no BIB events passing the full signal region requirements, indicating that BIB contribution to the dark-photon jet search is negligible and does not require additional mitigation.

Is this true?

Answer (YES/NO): NO